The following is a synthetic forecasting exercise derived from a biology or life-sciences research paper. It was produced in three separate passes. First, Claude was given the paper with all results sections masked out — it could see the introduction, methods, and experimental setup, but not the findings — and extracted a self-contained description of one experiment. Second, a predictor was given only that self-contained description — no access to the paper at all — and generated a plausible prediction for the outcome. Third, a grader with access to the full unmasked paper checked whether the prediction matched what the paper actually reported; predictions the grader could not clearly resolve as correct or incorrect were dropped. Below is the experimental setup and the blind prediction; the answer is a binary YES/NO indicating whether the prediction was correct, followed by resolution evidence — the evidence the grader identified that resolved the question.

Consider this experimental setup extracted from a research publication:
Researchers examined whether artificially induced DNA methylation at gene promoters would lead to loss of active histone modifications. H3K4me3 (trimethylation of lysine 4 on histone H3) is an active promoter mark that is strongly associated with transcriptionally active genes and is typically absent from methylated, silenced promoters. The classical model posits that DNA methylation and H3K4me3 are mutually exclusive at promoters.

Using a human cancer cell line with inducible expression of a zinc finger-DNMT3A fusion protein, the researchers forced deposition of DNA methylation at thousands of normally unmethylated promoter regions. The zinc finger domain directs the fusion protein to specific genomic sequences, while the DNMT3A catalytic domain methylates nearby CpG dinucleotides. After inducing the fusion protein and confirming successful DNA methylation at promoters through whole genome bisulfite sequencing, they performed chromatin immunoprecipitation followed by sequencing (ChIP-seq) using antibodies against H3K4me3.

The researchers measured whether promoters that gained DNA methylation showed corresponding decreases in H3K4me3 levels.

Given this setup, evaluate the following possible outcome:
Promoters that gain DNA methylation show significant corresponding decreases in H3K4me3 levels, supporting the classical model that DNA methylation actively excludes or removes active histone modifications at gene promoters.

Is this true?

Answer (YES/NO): NO